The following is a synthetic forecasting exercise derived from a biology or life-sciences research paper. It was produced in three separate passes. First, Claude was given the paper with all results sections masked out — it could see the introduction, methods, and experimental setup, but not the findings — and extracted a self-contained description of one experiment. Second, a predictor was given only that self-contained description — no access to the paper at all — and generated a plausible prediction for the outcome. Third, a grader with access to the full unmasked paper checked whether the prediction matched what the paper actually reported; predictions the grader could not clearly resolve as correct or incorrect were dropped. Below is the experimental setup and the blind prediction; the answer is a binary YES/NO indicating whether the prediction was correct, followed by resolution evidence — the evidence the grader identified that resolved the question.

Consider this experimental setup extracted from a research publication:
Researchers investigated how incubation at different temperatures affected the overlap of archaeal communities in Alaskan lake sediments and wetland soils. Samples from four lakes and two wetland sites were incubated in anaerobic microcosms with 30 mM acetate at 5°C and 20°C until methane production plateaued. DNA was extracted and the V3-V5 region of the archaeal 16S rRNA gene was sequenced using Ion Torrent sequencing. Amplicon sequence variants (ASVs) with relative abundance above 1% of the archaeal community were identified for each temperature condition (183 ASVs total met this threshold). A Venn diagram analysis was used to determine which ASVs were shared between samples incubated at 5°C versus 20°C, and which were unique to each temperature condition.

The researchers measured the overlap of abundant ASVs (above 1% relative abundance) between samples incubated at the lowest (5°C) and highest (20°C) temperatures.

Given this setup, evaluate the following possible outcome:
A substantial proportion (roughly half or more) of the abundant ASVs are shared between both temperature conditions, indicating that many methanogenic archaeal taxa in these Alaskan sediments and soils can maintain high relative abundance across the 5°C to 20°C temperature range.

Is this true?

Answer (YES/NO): NO